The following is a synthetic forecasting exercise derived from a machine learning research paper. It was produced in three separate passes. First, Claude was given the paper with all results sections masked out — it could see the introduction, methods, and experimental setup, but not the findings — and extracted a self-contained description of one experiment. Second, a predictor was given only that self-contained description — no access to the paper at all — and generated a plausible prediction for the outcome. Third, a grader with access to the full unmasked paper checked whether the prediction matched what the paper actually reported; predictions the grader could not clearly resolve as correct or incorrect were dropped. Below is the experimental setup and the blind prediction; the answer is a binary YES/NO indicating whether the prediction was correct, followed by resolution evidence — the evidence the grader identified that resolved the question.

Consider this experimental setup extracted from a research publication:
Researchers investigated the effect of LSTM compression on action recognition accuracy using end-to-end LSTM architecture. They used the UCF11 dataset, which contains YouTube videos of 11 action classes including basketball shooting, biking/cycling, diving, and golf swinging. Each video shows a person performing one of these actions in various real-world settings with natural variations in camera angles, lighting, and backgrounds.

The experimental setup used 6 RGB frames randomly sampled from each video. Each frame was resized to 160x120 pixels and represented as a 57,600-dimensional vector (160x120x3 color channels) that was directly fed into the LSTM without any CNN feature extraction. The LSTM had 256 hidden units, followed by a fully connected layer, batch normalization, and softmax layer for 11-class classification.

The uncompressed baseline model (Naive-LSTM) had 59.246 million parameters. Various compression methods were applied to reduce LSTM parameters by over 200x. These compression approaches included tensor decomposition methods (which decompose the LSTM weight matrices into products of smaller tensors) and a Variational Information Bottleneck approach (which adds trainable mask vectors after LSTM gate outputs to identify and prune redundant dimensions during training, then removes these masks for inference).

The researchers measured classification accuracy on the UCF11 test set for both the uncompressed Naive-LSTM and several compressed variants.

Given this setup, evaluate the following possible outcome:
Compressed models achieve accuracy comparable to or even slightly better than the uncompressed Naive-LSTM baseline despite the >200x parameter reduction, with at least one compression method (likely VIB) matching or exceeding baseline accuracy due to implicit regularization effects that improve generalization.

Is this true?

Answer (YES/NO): NO